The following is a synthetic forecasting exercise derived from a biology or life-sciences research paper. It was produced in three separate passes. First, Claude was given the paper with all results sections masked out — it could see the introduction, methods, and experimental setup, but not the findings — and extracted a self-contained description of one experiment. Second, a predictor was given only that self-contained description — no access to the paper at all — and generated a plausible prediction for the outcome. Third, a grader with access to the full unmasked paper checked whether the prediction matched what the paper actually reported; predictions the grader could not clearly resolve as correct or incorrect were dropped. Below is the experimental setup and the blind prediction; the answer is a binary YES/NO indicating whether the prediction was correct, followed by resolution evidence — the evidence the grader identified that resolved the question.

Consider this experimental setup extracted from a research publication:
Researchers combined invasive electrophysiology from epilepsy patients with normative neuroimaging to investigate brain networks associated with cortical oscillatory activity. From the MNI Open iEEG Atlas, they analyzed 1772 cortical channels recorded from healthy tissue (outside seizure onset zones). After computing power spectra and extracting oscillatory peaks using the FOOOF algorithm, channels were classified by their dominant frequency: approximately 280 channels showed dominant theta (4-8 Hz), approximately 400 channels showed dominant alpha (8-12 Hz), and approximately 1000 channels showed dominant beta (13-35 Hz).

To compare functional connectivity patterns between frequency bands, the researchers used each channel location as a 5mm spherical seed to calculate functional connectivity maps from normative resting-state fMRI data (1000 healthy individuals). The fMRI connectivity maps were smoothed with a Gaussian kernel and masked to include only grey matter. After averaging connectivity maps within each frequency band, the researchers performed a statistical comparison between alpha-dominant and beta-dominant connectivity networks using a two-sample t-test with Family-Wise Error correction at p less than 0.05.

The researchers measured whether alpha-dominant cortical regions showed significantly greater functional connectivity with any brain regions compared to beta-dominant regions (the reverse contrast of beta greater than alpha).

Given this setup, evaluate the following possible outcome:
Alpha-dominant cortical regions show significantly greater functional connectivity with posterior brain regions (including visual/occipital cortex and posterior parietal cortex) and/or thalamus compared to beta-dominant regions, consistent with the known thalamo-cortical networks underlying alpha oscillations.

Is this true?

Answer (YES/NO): YES